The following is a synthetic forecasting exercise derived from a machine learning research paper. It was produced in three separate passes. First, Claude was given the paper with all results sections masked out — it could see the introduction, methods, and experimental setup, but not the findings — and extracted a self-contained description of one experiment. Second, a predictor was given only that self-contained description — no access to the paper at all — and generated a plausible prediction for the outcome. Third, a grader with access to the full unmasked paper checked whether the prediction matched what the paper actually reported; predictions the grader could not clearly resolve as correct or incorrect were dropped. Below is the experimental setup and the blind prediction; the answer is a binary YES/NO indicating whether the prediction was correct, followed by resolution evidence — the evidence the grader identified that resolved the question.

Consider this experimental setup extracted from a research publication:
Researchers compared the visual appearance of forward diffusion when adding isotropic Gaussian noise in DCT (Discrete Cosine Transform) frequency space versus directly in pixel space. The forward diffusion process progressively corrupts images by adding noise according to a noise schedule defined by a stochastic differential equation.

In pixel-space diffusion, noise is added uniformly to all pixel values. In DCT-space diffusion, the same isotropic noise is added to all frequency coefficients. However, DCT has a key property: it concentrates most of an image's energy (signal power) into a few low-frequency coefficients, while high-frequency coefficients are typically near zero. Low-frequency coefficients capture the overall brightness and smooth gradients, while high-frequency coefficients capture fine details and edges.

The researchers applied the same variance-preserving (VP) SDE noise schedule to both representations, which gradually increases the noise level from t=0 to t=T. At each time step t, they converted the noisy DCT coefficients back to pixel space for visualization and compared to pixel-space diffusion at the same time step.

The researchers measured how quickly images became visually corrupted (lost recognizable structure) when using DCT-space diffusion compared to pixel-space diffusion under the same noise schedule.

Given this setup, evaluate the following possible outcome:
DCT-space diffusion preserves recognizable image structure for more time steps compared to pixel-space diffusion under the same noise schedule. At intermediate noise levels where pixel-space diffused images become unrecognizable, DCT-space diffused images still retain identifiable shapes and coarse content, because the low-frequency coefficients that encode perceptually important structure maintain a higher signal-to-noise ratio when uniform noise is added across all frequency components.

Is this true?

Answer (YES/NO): NO